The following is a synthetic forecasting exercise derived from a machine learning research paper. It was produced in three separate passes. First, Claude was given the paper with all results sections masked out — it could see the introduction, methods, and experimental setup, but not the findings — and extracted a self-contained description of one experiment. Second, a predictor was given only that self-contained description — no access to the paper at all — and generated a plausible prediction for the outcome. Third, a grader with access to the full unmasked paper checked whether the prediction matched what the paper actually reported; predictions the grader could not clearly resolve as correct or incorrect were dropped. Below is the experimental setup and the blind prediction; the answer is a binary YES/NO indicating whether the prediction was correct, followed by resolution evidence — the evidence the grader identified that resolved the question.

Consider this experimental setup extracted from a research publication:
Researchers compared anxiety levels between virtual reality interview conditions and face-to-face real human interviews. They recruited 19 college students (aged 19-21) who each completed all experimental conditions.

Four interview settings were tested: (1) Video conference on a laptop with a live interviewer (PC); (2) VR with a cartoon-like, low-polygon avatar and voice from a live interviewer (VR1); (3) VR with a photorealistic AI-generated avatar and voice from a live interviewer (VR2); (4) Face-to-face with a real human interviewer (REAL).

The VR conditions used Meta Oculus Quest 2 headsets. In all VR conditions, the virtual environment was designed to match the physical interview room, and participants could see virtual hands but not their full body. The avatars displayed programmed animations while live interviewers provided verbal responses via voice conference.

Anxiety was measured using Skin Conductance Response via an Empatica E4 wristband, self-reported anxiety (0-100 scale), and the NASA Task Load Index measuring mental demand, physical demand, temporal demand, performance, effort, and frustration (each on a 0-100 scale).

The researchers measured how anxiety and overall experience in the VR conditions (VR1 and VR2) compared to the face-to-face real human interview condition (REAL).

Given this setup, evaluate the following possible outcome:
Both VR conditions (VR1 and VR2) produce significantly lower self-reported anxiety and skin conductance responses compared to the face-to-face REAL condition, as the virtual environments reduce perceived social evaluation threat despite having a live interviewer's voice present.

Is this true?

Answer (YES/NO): NO